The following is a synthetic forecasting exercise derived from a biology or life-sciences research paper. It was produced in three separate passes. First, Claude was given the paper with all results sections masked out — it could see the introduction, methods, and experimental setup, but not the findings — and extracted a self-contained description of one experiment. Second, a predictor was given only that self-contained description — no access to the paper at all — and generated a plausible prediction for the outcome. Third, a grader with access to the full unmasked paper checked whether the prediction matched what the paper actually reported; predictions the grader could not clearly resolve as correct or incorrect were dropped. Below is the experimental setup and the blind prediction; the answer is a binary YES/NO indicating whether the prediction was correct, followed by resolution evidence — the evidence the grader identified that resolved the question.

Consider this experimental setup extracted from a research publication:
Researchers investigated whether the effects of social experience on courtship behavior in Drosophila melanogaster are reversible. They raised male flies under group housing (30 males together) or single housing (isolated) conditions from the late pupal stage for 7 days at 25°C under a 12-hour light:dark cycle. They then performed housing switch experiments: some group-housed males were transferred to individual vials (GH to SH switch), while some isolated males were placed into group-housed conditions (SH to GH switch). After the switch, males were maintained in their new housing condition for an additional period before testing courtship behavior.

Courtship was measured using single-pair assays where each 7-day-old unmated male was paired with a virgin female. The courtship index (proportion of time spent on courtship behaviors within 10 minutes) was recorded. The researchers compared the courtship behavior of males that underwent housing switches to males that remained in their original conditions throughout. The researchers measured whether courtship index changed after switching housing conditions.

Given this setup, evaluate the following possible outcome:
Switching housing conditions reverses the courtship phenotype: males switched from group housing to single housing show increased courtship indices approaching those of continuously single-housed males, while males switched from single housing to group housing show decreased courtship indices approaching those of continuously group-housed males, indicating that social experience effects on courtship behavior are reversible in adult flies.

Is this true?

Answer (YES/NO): NO